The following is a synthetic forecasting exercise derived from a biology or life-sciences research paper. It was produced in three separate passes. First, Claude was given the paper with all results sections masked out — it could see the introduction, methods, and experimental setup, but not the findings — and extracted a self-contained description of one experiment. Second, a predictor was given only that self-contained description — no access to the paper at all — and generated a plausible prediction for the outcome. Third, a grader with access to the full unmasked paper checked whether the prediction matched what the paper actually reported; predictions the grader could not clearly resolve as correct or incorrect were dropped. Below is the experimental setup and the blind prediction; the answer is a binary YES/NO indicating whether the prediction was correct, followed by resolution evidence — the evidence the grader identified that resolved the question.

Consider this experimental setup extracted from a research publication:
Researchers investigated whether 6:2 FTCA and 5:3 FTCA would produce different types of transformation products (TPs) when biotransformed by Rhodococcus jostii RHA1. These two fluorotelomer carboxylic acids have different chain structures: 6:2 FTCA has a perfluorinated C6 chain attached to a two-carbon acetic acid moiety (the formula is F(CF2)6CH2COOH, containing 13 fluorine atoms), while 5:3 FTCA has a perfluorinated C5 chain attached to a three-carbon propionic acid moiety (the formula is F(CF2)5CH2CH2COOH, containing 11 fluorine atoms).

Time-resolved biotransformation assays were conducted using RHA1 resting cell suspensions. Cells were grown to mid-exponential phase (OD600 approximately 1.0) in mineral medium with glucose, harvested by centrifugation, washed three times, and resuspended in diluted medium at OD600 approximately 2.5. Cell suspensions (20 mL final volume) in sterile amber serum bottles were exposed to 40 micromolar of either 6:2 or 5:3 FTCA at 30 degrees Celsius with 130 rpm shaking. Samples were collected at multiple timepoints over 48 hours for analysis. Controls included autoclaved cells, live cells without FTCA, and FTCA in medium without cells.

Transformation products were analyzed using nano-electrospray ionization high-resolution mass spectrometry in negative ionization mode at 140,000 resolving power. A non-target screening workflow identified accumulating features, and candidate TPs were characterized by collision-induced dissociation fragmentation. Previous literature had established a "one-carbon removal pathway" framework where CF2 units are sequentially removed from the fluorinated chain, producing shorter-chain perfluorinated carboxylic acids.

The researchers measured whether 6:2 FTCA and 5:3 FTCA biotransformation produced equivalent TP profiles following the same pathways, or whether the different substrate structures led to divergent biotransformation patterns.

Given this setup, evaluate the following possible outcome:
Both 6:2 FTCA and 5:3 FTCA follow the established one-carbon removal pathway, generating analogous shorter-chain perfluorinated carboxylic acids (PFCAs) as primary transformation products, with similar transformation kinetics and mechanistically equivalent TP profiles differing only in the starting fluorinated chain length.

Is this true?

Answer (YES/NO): NO